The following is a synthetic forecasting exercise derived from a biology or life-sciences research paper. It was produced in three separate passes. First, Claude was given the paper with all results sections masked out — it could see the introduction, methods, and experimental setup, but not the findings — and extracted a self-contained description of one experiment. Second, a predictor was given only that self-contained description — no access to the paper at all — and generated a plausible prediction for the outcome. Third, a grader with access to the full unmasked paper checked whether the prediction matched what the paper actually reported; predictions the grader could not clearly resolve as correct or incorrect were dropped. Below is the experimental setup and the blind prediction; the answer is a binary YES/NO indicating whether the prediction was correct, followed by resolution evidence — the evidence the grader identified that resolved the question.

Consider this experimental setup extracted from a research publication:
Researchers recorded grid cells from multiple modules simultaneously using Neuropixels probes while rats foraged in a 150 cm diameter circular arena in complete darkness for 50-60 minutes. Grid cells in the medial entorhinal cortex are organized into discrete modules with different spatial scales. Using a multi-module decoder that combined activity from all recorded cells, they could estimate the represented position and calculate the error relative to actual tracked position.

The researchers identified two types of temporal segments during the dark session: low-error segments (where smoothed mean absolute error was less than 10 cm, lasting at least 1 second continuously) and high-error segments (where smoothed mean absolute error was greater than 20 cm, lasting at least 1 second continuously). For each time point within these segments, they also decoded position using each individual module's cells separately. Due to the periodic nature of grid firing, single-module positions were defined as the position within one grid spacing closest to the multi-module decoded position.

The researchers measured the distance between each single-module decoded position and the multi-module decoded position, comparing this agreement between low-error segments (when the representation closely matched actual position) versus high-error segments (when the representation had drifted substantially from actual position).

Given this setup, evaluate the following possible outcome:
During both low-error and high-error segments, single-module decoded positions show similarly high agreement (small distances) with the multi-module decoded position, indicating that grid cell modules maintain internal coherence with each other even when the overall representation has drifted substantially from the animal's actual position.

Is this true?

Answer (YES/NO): YES